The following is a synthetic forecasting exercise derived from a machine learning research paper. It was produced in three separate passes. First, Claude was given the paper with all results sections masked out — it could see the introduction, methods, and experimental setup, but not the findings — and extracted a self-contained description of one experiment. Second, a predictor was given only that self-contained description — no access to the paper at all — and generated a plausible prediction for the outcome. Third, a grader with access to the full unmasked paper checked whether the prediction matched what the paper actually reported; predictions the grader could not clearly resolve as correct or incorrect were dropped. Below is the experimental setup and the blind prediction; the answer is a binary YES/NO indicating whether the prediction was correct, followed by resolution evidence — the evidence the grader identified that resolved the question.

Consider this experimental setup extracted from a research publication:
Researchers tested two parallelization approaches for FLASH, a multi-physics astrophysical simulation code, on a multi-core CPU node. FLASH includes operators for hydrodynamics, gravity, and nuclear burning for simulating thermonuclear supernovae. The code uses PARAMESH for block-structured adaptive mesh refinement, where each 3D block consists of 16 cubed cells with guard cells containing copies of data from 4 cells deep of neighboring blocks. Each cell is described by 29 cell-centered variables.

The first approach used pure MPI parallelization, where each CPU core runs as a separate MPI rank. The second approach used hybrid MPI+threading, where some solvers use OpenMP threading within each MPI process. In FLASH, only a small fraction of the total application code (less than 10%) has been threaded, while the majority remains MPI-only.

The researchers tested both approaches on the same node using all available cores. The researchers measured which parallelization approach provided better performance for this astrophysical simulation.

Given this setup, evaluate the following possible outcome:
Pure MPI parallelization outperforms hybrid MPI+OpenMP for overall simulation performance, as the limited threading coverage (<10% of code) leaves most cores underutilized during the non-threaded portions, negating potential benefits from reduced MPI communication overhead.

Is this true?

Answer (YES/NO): YES